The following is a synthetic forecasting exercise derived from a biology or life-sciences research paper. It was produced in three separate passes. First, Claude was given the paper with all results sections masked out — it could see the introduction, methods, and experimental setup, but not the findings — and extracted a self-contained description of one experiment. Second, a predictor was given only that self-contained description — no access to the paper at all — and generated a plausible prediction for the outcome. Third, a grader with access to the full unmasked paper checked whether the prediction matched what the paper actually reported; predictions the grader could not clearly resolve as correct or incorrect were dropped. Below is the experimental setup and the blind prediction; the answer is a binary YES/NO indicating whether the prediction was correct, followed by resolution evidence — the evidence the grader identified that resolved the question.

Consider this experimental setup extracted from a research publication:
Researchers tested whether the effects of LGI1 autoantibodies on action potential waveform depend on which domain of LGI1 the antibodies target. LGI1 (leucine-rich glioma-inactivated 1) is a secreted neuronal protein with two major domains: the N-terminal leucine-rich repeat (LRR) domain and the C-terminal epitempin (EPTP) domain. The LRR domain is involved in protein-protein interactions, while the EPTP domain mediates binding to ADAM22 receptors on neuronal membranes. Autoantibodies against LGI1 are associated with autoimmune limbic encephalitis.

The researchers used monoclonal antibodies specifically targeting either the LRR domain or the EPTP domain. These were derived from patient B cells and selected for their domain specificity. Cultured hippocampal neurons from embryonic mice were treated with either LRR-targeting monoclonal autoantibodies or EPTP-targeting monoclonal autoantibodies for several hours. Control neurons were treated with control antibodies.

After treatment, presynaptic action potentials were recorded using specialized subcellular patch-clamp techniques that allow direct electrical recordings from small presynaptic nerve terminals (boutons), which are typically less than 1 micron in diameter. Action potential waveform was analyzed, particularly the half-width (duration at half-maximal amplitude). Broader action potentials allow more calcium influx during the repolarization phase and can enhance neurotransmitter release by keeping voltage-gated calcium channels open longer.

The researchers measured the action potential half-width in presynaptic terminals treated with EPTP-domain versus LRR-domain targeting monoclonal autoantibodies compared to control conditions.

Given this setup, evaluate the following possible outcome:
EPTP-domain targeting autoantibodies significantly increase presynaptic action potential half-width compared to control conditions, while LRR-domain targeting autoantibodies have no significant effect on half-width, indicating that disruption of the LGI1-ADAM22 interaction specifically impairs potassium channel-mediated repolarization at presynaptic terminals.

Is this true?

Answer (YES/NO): YES